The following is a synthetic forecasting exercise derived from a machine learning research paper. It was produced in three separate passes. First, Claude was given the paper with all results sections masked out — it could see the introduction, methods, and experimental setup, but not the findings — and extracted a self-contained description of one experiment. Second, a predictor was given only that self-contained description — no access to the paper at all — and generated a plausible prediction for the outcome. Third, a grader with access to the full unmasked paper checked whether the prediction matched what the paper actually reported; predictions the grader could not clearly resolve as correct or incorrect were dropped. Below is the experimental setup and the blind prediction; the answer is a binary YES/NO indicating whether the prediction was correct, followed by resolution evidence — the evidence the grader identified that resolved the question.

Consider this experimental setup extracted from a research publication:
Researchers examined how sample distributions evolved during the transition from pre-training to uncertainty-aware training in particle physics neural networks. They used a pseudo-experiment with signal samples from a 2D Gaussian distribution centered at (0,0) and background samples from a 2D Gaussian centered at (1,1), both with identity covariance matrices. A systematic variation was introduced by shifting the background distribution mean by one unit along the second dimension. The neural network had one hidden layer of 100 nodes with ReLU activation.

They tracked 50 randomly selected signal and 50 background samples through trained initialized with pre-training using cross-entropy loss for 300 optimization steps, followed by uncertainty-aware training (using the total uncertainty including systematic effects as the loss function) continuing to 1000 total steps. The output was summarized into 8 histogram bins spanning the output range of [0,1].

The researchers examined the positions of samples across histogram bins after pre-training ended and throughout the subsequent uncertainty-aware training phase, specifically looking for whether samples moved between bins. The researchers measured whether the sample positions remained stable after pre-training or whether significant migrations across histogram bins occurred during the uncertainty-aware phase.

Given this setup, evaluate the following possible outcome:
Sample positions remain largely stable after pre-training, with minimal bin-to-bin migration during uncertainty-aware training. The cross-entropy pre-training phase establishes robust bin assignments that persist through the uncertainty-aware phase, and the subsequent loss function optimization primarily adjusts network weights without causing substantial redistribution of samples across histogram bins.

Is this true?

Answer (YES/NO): NO